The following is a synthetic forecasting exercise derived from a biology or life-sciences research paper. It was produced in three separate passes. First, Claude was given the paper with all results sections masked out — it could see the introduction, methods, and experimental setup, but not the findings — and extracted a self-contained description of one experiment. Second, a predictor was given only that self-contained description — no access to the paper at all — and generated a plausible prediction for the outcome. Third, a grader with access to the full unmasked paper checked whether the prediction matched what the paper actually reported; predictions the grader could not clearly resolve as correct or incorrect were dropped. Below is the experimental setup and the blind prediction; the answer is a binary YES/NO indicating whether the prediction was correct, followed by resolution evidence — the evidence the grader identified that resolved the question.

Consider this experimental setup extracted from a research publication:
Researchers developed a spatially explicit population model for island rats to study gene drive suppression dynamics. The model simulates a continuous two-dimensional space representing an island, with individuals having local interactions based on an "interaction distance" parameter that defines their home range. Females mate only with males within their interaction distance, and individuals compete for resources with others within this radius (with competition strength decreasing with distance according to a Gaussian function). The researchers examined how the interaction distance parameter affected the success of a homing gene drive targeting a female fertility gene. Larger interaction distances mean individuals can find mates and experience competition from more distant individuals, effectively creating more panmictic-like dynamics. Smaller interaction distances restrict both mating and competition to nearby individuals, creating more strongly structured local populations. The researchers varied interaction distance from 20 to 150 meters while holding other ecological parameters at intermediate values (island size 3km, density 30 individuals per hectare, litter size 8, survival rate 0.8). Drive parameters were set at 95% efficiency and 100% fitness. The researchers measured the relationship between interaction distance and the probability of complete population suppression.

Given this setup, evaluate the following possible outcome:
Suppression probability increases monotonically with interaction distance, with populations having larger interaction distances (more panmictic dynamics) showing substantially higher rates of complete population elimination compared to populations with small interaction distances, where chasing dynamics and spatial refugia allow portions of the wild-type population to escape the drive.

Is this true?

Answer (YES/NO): NO